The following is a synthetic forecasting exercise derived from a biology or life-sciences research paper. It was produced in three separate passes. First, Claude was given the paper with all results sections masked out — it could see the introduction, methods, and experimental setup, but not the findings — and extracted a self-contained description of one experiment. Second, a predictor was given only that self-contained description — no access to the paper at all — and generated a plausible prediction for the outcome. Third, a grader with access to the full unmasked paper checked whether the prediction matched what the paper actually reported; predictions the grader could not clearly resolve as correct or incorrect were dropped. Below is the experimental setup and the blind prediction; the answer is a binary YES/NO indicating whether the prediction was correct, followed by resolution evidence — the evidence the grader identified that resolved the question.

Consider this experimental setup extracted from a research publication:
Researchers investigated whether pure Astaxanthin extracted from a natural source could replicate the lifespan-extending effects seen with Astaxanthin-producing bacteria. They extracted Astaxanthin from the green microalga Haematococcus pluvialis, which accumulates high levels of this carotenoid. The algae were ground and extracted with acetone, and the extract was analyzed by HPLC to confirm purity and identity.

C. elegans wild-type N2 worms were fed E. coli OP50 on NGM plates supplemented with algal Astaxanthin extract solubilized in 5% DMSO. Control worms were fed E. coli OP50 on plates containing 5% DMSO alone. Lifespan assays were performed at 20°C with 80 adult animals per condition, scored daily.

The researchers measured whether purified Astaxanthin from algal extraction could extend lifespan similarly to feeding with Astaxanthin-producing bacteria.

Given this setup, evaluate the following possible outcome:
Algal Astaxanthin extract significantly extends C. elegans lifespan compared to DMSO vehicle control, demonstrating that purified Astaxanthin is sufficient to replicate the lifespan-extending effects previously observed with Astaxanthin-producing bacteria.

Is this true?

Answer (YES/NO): YES